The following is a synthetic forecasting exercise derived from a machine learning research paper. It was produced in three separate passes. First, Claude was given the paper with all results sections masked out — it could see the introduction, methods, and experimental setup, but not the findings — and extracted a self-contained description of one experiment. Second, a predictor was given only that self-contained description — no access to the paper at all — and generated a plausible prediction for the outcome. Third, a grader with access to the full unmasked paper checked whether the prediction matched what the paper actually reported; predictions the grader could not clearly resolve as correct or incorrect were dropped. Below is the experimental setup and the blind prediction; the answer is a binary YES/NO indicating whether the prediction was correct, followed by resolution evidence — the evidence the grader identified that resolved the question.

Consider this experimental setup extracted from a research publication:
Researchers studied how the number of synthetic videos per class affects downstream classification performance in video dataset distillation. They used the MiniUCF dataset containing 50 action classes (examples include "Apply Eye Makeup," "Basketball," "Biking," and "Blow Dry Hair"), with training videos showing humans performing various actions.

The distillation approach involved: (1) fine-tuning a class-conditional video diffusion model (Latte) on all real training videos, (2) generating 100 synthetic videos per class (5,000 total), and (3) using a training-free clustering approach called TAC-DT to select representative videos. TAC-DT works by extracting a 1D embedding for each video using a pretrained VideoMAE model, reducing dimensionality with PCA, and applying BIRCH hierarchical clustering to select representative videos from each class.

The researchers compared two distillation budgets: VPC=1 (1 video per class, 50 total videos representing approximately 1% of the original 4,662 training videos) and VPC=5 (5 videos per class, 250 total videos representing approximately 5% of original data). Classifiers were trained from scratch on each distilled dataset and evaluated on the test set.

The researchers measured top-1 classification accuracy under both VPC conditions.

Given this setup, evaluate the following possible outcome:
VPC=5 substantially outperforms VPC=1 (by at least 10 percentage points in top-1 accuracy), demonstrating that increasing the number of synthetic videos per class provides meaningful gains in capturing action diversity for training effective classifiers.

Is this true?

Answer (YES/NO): YES